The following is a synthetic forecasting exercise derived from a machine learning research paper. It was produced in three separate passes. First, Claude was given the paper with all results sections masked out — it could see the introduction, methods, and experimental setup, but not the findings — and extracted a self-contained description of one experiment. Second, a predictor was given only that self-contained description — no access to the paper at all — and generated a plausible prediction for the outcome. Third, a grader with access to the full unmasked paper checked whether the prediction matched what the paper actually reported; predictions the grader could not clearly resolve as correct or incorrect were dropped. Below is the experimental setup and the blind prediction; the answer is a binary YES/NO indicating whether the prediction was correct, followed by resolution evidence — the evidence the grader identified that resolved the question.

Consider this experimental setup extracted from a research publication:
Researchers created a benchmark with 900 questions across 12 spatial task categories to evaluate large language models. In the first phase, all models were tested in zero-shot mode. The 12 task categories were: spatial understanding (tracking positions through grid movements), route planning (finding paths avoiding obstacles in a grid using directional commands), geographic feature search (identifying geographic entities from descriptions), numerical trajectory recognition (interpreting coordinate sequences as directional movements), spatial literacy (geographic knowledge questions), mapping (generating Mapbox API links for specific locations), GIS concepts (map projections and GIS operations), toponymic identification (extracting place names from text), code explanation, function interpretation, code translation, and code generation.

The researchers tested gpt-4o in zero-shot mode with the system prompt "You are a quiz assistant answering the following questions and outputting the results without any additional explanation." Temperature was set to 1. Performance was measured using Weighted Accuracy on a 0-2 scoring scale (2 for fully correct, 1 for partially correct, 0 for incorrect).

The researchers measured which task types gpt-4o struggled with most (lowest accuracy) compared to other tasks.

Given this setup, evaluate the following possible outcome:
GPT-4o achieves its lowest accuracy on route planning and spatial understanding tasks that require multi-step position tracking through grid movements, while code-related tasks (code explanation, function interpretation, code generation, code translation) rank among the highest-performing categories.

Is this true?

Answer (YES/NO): YES